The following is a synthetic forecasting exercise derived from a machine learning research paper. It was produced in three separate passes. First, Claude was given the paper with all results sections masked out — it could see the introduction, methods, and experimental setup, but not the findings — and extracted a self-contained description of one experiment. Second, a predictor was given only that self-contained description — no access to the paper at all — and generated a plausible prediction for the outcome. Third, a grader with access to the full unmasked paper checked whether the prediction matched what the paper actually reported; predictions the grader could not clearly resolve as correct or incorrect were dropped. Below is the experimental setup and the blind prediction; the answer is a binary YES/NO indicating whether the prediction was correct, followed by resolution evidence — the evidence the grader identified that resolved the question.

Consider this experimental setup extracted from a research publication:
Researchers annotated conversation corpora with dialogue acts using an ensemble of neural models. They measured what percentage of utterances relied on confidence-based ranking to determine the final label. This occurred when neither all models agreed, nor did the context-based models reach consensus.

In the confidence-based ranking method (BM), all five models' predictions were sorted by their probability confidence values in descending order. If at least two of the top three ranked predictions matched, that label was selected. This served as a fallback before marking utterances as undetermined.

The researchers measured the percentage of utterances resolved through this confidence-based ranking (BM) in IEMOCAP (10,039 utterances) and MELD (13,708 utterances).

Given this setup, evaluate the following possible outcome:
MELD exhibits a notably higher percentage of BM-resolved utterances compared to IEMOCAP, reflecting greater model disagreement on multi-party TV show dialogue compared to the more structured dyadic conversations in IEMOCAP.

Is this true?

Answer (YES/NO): YES